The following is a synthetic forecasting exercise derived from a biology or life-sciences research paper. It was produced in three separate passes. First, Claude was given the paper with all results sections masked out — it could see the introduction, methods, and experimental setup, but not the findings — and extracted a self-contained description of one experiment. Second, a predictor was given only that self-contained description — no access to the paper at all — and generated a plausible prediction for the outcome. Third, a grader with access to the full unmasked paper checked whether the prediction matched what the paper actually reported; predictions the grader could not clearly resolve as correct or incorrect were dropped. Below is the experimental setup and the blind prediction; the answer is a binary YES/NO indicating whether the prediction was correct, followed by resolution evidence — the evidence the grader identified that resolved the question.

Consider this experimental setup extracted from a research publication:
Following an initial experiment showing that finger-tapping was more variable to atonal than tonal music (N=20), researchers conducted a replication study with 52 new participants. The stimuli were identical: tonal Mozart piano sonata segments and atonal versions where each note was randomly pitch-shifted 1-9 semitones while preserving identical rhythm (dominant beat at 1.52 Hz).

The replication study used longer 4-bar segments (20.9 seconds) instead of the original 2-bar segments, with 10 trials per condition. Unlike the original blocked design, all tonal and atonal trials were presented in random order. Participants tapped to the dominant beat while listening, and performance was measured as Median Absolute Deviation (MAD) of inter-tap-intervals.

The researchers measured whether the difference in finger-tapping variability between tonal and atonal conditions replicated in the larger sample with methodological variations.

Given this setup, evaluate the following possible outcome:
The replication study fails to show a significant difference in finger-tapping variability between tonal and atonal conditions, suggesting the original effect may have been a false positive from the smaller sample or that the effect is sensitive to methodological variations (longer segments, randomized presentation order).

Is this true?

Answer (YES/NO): NO